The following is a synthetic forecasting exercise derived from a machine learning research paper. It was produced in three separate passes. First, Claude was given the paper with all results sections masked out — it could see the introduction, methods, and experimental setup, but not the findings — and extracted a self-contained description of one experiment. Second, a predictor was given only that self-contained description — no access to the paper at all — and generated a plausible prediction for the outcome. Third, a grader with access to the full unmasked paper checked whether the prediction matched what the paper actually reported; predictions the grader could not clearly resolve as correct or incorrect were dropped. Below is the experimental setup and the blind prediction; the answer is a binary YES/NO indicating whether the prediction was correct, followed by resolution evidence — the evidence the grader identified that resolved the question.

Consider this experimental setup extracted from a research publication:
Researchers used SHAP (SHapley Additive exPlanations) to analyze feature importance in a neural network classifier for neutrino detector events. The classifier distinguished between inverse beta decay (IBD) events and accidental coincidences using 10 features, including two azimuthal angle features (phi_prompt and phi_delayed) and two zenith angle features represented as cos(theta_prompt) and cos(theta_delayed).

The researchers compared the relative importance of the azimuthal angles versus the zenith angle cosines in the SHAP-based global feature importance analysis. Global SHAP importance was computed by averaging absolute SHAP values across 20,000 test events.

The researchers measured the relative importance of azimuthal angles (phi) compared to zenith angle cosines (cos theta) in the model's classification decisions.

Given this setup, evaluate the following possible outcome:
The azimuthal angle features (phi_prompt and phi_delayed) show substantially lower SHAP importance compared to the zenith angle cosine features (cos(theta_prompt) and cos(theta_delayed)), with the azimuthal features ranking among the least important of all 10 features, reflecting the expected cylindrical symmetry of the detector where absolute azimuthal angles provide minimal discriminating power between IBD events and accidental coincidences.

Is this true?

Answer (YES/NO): YES